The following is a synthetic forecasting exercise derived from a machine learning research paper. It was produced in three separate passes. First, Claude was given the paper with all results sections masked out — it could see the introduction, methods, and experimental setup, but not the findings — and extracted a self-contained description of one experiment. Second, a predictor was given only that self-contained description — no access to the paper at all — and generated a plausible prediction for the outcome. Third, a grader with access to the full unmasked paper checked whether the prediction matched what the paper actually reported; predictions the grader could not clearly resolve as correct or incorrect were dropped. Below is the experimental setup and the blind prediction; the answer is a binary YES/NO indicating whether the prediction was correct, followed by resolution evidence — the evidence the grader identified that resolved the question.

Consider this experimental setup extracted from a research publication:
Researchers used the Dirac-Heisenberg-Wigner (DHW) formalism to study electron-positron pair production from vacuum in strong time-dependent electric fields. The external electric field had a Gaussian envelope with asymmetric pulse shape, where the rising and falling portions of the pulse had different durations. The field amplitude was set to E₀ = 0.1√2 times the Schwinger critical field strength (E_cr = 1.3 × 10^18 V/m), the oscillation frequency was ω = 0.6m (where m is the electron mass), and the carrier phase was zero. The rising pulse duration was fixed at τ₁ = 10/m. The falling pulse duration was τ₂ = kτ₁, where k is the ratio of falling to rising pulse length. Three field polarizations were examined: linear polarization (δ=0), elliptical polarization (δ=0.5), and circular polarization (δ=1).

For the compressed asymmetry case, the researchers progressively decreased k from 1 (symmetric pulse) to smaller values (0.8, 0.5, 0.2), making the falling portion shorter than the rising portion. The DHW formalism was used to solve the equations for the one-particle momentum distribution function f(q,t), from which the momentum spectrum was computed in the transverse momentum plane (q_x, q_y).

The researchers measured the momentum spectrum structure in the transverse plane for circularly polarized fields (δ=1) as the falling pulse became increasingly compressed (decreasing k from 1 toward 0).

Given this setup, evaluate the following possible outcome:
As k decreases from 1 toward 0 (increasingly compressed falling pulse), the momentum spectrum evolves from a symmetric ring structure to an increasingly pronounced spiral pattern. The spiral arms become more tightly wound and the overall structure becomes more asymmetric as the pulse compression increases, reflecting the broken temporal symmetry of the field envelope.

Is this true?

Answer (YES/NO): NO